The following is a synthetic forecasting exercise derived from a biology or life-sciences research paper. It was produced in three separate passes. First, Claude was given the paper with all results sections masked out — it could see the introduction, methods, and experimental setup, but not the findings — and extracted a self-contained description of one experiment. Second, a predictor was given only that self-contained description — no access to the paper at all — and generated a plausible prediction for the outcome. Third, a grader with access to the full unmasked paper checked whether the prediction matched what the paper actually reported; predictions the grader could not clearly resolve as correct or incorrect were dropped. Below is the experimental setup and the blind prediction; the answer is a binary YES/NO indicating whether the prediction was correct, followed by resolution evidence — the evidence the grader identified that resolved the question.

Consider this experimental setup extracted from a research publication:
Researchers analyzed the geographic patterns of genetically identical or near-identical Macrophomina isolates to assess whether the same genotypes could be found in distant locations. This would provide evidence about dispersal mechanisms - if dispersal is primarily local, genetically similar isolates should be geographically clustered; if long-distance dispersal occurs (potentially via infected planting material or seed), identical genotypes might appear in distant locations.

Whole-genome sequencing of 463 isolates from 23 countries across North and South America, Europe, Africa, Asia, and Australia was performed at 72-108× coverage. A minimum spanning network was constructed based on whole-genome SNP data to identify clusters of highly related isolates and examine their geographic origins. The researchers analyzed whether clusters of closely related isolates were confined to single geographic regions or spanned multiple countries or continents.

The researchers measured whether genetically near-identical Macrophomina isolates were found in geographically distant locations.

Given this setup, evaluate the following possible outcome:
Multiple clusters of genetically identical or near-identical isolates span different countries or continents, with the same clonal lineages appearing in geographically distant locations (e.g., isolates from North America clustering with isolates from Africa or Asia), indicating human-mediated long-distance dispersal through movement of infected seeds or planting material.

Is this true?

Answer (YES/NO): YES